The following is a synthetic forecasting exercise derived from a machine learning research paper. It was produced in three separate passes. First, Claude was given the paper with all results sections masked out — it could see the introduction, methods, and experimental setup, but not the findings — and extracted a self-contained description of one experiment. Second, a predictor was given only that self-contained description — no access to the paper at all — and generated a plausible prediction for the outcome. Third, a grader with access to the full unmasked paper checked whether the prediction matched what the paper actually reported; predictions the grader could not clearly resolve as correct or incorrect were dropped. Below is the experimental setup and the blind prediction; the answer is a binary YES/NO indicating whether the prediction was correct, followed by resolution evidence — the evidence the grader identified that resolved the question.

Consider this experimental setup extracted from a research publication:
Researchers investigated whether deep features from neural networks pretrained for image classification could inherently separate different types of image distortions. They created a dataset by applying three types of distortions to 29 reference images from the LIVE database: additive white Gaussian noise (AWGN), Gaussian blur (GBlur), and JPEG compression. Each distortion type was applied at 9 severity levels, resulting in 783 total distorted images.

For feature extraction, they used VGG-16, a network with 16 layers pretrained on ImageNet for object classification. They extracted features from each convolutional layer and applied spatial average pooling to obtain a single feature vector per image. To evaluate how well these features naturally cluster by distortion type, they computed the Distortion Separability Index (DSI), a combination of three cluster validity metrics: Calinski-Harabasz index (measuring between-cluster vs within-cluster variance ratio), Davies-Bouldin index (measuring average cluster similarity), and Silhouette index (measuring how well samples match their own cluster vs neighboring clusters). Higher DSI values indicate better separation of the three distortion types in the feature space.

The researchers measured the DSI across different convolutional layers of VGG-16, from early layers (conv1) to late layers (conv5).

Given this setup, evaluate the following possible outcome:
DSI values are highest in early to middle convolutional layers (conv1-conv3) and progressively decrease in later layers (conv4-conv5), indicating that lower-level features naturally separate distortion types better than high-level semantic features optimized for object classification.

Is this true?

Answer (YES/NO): NO